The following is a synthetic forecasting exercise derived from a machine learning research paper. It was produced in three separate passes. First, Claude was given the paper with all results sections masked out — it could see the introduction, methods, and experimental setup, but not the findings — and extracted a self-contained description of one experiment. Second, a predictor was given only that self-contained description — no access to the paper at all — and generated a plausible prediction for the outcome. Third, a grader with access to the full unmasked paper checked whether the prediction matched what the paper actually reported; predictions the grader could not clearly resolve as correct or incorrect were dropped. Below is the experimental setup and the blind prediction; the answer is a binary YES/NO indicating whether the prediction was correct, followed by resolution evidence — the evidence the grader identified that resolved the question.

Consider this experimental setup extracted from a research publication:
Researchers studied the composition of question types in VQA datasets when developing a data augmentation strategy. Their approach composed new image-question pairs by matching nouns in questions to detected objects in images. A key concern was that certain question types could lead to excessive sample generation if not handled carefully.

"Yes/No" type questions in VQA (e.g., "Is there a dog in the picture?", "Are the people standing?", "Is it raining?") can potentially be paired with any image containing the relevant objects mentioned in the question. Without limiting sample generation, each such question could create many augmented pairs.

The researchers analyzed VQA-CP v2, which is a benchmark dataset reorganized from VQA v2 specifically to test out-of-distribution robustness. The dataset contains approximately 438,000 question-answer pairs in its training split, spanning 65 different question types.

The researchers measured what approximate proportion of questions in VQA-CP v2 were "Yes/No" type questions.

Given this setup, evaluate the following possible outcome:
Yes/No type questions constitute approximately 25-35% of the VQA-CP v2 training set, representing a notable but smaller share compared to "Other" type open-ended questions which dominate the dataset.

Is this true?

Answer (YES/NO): NO